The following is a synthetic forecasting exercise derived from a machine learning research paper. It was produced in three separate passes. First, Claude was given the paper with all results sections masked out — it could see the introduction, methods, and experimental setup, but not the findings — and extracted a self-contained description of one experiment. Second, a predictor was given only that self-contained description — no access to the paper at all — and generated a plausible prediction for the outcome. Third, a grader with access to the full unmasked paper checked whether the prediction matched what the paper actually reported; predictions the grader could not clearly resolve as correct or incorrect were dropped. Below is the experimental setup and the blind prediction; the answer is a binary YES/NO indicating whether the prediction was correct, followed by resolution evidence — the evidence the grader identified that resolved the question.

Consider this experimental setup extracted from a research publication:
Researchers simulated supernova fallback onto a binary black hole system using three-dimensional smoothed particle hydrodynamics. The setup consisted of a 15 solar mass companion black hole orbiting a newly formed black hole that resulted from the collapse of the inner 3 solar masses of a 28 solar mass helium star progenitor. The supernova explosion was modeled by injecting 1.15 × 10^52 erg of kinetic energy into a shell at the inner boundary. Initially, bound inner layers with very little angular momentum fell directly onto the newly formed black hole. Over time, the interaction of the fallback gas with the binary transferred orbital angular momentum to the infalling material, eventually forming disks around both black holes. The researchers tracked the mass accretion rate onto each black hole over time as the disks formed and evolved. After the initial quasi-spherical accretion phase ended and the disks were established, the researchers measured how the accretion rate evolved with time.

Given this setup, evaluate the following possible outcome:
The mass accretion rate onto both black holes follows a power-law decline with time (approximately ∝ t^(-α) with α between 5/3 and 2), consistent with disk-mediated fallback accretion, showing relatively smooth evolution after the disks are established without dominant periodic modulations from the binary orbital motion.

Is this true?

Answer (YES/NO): NO